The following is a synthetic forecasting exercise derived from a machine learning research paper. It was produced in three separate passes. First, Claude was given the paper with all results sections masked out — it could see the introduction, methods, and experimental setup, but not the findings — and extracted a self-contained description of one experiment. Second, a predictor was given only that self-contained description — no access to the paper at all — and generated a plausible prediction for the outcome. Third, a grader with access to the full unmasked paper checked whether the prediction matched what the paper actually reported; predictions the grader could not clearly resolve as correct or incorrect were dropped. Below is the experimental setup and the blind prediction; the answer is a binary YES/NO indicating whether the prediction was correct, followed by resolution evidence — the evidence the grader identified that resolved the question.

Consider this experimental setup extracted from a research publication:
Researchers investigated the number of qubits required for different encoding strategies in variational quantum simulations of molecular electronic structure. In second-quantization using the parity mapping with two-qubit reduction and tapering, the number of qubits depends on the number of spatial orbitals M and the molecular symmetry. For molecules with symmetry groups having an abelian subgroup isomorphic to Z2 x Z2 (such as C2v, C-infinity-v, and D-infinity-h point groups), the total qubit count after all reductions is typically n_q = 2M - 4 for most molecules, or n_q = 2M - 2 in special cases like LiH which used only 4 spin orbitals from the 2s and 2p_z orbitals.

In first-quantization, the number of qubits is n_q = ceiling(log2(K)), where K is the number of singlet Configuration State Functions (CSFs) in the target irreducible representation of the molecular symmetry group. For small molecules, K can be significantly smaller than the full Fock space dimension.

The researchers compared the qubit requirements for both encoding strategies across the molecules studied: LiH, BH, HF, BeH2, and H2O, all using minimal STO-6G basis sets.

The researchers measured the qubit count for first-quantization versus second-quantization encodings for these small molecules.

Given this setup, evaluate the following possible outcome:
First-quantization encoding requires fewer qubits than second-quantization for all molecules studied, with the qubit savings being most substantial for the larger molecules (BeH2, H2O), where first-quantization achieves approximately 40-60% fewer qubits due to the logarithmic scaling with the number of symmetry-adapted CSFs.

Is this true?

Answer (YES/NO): NO